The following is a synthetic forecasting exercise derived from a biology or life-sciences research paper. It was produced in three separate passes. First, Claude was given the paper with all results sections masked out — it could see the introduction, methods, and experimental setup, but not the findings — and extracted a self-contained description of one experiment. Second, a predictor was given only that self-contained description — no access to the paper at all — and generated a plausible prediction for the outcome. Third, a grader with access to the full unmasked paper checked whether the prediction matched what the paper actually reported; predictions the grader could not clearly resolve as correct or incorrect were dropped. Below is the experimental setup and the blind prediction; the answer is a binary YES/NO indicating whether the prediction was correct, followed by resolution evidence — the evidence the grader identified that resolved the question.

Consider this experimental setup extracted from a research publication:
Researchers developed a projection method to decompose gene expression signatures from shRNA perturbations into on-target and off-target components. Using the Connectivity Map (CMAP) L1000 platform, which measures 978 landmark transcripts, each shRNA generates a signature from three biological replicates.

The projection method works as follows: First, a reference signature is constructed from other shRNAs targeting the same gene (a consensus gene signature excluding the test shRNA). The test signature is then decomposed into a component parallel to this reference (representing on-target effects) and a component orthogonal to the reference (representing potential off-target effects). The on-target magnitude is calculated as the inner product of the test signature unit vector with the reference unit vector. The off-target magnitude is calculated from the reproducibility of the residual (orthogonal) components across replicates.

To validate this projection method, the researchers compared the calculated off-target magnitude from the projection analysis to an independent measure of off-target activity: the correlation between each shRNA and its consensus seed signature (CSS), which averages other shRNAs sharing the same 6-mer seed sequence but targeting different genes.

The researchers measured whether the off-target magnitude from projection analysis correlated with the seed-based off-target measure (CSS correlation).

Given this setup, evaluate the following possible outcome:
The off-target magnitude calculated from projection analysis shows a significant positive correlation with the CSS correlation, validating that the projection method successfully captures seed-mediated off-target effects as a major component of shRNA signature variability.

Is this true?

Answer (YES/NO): YES